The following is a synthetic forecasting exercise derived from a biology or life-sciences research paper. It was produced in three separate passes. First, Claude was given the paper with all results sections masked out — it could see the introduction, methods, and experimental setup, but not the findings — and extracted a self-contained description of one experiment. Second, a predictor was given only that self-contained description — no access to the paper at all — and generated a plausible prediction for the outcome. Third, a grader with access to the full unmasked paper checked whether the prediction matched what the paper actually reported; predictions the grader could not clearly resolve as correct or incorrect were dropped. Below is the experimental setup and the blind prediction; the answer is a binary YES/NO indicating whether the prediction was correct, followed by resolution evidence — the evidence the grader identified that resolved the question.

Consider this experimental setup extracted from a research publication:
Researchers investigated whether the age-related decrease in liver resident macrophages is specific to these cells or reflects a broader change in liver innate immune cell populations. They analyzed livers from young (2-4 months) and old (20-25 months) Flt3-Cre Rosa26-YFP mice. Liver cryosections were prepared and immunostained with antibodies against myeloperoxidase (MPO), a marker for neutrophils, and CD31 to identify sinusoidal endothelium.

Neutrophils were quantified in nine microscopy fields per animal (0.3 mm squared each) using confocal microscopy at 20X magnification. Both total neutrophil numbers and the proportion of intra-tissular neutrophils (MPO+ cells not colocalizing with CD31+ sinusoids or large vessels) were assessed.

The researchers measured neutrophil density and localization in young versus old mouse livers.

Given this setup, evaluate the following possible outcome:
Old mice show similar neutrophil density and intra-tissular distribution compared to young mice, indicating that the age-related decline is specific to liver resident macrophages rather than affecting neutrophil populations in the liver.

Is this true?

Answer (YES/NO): NO